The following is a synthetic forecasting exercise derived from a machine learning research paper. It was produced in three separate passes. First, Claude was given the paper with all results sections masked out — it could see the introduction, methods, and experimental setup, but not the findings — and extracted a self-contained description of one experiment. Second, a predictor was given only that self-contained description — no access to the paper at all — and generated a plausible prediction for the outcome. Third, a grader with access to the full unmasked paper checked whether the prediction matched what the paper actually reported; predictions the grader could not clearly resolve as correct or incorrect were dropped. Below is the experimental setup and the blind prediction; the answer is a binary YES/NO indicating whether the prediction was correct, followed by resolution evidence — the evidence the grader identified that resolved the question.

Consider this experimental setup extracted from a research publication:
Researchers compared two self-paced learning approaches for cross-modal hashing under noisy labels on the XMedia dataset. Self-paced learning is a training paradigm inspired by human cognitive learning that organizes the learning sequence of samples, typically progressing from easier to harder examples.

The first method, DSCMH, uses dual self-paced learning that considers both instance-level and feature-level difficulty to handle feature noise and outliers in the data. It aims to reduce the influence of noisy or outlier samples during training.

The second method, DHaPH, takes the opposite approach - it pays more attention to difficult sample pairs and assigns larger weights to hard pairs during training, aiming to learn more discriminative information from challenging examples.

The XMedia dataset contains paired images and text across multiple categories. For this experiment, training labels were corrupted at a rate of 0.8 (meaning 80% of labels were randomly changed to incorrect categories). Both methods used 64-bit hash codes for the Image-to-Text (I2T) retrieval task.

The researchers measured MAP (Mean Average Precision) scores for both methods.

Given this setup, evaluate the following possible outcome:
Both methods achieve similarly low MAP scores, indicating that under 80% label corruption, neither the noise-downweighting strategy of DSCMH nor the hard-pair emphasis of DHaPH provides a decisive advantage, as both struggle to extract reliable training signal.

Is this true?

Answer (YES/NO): NO